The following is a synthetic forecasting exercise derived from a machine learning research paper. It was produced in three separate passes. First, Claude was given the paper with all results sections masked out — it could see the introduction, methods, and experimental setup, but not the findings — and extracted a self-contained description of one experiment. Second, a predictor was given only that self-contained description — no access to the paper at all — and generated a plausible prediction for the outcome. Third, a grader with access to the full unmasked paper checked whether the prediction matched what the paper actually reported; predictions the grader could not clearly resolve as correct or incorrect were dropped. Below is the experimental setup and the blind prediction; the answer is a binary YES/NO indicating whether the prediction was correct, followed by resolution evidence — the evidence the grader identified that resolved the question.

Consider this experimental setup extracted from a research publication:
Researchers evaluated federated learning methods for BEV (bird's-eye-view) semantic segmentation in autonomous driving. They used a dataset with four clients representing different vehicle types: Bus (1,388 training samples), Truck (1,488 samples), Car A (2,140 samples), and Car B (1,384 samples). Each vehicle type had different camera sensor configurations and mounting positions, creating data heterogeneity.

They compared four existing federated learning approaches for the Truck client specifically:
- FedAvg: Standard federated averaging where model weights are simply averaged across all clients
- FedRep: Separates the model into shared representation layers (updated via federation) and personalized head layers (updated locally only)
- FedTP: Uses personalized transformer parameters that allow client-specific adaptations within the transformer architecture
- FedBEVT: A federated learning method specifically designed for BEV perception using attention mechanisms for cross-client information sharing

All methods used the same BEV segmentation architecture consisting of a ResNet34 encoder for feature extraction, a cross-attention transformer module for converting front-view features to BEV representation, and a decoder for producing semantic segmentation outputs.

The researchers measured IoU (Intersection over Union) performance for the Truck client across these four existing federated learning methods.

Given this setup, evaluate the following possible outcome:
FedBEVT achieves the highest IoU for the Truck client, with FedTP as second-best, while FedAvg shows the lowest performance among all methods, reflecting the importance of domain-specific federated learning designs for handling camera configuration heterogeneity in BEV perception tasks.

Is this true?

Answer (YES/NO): NO